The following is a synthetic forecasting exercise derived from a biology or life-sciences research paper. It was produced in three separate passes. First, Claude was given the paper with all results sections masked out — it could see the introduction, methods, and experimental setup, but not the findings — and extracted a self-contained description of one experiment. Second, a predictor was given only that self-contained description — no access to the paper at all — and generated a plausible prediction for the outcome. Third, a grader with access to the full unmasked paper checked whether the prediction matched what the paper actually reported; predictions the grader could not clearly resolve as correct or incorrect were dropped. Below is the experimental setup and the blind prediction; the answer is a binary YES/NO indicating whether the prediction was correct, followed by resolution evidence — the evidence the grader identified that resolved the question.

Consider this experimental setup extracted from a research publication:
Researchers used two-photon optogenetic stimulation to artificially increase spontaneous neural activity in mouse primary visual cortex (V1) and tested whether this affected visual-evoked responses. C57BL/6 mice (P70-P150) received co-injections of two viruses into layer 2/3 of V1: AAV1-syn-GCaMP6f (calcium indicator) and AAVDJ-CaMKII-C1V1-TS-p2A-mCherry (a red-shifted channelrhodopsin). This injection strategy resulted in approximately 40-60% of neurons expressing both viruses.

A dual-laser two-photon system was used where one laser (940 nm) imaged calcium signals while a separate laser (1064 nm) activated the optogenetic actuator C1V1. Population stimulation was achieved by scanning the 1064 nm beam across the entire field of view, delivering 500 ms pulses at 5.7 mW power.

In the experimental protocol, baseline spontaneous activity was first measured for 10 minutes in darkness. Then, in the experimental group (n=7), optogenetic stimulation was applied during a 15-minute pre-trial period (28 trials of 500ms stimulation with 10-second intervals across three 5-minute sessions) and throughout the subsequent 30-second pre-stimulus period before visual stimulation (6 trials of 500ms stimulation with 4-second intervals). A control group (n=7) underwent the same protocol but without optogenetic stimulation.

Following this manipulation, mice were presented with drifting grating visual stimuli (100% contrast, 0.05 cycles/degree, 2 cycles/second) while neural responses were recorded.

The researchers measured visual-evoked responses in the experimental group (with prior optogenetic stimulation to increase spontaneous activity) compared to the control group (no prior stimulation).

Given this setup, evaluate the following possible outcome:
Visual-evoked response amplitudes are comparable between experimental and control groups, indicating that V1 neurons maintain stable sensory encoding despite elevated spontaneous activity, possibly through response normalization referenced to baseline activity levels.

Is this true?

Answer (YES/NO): NO